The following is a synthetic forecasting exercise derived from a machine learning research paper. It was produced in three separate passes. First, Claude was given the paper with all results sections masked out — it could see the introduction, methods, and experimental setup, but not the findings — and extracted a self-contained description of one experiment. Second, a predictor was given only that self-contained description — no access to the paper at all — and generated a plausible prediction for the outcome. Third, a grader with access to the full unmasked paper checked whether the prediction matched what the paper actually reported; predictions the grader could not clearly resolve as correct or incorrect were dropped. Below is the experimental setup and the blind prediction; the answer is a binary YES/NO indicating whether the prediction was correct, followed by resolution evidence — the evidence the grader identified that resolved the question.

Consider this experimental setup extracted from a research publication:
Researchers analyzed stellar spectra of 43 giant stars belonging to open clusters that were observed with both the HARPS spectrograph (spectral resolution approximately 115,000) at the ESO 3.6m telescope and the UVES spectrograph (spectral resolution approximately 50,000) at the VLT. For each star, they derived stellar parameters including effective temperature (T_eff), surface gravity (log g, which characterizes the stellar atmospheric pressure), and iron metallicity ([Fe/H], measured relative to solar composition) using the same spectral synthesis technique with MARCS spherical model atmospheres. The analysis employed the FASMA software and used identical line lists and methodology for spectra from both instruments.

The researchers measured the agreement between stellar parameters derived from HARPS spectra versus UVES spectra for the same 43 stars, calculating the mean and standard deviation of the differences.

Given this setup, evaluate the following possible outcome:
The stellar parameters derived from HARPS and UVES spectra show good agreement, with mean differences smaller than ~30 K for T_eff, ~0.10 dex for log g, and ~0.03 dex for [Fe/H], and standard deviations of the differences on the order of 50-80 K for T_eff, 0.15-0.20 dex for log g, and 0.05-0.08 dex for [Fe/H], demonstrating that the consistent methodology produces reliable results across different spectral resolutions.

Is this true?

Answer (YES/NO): NO